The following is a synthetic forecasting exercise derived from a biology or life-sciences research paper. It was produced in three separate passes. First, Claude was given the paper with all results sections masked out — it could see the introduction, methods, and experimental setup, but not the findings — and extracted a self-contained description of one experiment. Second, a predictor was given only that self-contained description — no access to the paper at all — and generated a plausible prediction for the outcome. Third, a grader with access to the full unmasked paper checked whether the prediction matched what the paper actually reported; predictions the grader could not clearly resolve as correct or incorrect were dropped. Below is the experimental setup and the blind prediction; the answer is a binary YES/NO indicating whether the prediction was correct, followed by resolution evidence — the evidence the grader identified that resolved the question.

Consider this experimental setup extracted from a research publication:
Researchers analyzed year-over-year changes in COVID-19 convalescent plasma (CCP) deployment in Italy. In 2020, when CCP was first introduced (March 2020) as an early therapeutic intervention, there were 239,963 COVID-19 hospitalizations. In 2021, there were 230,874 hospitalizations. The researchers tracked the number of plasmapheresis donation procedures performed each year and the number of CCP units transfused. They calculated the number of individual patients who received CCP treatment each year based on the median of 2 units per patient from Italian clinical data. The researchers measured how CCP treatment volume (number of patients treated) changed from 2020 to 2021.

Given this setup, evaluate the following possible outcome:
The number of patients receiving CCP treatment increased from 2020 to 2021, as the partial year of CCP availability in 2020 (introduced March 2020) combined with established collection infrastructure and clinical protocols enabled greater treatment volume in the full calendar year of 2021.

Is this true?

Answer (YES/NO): YES